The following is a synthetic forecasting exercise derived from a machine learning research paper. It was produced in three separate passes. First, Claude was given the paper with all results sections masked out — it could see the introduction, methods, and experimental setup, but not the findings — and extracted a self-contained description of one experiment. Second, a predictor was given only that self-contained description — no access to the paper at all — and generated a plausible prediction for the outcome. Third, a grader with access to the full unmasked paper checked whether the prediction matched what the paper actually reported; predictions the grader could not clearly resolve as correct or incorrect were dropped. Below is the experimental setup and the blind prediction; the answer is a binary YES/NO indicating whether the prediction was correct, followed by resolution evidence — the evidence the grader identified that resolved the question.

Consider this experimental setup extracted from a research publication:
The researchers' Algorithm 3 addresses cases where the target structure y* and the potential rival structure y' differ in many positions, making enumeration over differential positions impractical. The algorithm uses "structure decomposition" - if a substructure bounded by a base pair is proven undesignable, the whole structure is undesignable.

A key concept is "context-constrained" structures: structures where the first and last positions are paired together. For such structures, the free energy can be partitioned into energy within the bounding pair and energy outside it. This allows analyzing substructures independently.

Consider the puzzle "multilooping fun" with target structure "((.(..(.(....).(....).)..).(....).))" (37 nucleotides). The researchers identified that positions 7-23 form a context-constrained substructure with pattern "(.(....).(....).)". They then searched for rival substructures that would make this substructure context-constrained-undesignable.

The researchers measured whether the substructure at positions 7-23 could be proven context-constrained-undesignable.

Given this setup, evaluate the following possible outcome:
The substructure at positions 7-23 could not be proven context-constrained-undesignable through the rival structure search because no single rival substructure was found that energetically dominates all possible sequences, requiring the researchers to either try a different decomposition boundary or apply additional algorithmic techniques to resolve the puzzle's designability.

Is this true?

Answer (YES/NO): NO